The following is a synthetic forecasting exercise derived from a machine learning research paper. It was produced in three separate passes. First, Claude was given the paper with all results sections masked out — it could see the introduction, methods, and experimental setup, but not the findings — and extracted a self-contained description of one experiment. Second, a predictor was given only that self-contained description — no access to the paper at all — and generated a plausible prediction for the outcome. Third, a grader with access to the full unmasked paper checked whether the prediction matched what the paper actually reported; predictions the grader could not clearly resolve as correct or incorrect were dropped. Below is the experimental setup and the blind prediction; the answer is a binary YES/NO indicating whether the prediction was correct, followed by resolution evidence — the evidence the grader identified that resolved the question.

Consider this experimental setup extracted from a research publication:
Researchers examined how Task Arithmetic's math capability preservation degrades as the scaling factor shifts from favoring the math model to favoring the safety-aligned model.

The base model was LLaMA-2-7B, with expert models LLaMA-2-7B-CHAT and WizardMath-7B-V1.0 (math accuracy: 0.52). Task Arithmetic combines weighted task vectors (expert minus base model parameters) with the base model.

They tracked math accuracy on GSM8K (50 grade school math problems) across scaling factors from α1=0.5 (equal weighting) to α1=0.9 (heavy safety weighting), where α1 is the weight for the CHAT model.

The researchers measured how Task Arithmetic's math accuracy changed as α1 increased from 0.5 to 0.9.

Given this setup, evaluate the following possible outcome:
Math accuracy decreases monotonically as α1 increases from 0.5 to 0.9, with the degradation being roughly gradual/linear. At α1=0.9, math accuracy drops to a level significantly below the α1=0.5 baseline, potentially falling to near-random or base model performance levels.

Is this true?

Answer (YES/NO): NO